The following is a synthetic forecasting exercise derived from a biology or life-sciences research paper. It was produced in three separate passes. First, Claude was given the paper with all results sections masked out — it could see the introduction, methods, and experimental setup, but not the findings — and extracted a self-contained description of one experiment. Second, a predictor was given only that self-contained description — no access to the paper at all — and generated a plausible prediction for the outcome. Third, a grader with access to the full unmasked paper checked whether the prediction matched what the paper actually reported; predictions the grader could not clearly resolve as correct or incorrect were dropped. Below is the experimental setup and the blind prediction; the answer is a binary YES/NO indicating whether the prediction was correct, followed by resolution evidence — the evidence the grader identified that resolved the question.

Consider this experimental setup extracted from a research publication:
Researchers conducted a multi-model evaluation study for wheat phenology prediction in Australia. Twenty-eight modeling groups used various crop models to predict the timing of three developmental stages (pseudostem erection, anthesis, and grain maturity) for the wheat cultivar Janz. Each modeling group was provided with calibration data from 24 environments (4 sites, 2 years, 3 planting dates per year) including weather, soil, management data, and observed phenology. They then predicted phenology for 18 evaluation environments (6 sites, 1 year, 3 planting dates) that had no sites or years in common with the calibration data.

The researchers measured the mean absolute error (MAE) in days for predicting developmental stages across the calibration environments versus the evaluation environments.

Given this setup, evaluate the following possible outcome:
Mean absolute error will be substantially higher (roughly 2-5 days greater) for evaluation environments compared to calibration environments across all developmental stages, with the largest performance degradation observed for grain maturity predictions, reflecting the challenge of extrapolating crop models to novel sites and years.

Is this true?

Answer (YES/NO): NO